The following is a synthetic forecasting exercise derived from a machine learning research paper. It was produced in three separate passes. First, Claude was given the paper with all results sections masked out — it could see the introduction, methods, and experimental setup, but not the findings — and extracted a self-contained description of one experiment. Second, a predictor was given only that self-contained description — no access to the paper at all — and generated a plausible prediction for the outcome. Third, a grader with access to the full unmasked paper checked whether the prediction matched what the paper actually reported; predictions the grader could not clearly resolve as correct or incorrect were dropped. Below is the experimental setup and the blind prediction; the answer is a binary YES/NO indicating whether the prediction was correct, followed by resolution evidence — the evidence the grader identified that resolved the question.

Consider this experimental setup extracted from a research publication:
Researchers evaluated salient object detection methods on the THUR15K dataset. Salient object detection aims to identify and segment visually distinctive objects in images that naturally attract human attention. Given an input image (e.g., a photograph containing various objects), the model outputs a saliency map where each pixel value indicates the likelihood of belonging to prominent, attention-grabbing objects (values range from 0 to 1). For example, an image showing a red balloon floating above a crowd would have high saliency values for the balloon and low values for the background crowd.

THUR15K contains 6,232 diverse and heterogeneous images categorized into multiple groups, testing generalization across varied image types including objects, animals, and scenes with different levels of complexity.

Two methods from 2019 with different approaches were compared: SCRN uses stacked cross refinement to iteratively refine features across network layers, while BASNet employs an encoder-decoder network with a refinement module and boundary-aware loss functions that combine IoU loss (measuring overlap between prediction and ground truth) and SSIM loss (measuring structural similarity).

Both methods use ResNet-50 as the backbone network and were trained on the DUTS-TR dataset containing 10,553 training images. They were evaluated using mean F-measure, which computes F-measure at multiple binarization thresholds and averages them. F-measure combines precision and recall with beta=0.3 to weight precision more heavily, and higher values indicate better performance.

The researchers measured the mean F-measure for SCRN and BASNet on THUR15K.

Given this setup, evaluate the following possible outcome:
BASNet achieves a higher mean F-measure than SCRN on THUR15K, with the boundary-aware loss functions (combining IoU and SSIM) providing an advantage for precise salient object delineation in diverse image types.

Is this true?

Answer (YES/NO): NO